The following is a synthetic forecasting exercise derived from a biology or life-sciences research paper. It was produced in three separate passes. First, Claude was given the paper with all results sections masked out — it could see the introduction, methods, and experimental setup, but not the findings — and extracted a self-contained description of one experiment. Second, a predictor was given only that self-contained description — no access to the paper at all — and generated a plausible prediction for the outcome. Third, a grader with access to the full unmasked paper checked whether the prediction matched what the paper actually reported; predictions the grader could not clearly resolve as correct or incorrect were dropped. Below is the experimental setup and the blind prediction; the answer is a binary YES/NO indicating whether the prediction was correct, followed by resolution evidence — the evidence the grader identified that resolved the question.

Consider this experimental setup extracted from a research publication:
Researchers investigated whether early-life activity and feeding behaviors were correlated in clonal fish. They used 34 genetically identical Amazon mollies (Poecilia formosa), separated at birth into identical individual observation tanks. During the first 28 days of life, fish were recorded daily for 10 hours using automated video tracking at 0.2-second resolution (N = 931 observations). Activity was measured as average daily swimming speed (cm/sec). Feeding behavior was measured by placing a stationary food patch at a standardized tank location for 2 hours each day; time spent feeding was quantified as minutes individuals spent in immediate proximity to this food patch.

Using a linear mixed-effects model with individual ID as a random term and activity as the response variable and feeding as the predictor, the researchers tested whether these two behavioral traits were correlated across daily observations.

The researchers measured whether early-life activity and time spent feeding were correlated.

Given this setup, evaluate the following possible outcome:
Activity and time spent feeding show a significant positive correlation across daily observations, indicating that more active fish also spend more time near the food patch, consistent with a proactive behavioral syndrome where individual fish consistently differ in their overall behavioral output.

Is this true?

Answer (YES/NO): NO